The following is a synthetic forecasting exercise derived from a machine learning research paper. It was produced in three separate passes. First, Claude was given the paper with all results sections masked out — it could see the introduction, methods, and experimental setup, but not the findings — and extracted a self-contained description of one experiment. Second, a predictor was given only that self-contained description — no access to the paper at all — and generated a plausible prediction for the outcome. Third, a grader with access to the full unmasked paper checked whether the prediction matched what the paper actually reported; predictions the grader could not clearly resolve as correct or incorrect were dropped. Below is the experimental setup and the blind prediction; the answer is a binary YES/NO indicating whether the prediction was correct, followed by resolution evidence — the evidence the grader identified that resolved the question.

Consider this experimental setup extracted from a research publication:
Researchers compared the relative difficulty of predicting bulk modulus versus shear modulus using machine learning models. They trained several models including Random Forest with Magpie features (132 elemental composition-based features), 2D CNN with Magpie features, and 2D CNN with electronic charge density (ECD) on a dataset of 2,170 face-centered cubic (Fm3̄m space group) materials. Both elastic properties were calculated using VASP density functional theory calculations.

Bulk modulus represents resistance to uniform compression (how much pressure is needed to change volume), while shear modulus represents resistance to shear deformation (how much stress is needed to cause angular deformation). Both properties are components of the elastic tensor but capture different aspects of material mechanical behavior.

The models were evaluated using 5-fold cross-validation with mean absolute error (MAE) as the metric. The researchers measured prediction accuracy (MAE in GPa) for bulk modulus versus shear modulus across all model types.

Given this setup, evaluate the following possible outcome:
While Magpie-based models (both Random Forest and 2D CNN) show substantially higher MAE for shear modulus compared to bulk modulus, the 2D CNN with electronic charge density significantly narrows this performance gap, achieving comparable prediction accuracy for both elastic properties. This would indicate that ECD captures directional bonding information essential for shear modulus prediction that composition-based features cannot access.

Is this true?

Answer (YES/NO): NO